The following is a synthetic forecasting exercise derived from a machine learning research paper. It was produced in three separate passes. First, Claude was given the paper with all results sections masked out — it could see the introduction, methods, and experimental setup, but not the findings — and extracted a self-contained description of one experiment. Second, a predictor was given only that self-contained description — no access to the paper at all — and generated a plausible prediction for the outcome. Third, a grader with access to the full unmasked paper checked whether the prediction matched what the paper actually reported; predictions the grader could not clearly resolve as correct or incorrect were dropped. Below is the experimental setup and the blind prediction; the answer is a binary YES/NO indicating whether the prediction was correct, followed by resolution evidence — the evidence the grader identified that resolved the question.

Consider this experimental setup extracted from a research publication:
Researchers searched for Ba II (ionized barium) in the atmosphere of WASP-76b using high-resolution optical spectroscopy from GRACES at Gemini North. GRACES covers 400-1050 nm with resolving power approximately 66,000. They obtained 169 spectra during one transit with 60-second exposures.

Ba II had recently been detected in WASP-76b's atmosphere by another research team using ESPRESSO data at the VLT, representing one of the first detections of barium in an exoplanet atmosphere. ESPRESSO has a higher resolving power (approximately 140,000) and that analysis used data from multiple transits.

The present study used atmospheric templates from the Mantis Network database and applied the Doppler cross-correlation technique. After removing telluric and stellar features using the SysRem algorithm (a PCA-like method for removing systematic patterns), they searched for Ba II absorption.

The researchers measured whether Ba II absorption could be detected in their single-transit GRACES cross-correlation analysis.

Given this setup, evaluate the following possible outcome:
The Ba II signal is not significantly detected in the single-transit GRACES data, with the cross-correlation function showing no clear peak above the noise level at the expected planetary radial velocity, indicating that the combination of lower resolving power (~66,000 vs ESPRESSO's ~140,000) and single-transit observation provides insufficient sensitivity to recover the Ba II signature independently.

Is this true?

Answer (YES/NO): YES